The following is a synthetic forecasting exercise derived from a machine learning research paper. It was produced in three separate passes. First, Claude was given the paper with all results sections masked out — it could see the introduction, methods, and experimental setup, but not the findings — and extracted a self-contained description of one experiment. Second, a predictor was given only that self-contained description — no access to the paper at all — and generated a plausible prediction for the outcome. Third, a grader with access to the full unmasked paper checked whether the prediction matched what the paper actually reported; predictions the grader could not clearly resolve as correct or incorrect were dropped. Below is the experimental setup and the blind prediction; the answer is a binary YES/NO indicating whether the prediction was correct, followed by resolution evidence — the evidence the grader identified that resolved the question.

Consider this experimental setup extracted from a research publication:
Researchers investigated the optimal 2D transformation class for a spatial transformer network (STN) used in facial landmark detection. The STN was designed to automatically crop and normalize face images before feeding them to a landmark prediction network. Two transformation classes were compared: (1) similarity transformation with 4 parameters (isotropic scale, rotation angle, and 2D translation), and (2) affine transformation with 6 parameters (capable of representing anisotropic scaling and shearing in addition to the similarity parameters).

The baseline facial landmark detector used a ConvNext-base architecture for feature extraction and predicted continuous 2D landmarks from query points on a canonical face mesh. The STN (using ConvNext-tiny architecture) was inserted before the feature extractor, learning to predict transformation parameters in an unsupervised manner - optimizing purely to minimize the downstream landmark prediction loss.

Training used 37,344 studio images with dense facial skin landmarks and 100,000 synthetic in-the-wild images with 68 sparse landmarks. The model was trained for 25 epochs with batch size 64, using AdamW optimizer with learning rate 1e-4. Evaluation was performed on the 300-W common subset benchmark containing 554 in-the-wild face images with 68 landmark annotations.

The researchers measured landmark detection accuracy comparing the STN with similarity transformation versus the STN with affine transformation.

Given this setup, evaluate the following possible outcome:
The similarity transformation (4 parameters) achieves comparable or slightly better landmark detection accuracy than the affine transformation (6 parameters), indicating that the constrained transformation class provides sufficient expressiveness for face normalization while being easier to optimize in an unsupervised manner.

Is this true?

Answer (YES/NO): NO